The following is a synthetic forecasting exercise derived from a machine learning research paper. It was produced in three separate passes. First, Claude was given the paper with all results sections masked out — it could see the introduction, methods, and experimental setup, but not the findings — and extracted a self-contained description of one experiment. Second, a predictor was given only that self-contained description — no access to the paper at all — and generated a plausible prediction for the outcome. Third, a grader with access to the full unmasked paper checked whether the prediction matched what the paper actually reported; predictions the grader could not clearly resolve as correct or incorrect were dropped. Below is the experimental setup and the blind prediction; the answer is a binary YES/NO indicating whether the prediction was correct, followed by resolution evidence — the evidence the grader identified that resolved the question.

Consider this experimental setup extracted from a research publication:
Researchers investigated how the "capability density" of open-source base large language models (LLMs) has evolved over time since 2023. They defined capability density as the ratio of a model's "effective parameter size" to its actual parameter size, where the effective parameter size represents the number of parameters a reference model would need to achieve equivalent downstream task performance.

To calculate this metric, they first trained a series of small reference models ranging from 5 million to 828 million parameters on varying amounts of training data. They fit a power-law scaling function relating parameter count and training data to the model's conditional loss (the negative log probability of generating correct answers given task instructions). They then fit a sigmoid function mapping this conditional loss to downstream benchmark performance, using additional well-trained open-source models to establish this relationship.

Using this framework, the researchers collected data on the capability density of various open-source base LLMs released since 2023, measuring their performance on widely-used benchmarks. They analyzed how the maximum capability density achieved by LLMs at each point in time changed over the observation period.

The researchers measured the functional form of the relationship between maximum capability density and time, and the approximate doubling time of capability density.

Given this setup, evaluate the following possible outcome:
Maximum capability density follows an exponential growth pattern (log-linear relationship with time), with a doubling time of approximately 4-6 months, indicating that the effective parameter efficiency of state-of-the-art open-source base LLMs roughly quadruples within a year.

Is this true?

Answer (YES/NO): NO